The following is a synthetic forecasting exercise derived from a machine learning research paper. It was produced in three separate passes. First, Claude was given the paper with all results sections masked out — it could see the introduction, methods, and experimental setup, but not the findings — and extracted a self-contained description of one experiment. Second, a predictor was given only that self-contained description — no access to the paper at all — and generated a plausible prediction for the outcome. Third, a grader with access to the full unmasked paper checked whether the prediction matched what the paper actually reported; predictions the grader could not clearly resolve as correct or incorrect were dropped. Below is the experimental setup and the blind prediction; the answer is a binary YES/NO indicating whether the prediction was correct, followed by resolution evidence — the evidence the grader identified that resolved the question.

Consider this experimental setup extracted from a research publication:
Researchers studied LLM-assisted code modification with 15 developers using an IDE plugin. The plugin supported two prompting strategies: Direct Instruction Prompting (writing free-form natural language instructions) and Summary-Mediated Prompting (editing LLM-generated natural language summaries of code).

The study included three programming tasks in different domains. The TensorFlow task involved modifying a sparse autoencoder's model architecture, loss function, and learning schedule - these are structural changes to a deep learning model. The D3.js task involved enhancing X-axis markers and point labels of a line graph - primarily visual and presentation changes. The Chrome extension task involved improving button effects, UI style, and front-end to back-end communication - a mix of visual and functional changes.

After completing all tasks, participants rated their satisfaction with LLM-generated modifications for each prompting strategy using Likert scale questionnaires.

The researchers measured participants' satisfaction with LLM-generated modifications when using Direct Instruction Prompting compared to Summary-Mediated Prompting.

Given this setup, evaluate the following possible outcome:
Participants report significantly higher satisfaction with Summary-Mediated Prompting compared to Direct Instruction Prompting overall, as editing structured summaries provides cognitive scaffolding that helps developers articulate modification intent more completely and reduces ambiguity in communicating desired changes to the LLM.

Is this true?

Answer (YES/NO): NO